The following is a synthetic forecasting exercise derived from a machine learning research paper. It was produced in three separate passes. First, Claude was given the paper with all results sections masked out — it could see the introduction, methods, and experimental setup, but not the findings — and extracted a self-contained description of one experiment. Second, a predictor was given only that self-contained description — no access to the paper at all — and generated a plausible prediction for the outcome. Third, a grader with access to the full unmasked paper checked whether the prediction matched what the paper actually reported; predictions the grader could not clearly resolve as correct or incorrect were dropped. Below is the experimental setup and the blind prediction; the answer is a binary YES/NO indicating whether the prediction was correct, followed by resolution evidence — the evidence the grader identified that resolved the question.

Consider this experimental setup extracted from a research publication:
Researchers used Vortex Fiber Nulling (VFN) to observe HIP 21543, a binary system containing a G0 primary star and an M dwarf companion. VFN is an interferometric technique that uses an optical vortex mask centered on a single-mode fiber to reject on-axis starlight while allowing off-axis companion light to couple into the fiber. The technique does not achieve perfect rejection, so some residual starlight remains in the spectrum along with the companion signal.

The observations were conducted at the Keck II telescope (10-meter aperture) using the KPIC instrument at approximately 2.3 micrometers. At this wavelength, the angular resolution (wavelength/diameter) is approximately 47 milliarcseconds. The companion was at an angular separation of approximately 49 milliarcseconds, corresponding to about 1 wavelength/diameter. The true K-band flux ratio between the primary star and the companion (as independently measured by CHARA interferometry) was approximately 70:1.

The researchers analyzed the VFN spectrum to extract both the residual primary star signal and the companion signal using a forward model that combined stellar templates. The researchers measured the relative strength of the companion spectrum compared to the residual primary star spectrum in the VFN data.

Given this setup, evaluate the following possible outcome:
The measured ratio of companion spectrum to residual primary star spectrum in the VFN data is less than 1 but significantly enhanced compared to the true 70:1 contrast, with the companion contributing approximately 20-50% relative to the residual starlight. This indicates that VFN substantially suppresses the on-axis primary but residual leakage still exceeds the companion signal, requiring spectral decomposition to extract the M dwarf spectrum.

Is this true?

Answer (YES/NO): YES